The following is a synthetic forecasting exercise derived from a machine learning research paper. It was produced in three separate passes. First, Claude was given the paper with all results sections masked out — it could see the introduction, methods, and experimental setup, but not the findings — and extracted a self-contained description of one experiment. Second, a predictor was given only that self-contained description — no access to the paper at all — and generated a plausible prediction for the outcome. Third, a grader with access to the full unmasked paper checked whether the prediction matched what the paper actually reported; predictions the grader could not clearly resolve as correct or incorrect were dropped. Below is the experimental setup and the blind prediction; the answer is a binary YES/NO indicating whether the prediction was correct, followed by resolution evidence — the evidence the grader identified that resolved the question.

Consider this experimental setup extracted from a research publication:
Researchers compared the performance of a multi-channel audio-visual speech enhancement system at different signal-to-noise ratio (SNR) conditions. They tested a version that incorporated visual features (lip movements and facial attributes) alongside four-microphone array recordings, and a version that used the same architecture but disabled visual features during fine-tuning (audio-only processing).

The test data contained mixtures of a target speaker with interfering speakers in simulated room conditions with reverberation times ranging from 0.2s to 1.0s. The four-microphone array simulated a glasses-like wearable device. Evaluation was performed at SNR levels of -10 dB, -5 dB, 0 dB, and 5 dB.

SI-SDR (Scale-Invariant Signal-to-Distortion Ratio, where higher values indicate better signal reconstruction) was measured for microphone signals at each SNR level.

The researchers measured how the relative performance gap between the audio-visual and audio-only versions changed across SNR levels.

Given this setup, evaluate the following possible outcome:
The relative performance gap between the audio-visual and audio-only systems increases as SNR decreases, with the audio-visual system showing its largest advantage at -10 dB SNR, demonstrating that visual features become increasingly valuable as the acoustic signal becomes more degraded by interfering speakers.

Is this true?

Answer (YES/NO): YES